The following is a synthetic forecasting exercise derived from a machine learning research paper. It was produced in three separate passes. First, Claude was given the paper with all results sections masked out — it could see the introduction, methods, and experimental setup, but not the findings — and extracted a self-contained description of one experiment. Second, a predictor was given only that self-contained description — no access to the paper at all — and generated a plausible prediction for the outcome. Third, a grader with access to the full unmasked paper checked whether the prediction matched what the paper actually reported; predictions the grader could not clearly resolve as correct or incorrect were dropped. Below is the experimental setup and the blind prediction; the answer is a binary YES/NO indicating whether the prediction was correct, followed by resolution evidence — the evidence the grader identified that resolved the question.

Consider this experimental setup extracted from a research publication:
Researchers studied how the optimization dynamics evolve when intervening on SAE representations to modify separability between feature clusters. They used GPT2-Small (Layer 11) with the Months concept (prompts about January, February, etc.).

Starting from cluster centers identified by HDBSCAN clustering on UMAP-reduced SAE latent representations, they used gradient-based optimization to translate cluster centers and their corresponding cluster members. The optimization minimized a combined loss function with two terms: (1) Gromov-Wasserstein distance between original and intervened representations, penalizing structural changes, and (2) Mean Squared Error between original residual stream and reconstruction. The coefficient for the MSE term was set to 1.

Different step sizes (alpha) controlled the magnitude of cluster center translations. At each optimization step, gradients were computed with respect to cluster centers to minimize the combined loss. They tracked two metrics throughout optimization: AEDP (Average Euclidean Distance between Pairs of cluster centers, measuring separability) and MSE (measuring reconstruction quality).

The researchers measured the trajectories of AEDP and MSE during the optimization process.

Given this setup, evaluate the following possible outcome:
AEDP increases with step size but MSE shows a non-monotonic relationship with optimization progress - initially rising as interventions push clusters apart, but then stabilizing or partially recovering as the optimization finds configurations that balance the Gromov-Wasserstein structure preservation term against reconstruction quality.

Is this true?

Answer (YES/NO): NO